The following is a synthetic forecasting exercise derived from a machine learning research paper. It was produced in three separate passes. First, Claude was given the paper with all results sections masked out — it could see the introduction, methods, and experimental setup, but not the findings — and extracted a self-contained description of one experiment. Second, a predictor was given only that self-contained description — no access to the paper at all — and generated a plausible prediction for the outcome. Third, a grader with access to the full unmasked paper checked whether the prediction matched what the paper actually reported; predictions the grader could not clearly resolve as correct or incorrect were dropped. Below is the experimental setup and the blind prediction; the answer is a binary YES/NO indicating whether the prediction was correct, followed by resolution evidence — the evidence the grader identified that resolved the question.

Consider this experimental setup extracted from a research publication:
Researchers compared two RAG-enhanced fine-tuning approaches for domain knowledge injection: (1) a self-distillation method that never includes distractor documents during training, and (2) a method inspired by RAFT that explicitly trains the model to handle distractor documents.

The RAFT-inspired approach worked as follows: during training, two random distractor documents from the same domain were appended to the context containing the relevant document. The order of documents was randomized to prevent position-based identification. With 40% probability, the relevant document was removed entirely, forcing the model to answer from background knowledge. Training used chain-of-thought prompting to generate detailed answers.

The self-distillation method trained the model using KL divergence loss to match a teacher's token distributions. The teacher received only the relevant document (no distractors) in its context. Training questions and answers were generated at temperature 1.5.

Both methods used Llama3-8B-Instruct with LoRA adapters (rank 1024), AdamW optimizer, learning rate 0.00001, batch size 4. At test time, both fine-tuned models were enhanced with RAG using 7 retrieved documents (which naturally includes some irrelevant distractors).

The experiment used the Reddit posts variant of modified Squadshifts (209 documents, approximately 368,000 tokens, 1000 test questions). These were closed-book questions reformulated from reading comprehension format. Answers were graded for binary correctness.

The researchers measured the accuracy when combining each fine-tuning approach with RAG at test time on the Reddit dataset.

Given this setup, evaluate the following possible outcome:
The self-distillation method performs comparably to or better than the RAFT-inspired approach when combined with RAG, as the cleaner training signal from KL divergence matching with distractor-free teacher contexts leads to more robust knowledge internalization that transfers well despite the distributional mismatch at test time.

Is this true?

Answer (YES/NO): NO